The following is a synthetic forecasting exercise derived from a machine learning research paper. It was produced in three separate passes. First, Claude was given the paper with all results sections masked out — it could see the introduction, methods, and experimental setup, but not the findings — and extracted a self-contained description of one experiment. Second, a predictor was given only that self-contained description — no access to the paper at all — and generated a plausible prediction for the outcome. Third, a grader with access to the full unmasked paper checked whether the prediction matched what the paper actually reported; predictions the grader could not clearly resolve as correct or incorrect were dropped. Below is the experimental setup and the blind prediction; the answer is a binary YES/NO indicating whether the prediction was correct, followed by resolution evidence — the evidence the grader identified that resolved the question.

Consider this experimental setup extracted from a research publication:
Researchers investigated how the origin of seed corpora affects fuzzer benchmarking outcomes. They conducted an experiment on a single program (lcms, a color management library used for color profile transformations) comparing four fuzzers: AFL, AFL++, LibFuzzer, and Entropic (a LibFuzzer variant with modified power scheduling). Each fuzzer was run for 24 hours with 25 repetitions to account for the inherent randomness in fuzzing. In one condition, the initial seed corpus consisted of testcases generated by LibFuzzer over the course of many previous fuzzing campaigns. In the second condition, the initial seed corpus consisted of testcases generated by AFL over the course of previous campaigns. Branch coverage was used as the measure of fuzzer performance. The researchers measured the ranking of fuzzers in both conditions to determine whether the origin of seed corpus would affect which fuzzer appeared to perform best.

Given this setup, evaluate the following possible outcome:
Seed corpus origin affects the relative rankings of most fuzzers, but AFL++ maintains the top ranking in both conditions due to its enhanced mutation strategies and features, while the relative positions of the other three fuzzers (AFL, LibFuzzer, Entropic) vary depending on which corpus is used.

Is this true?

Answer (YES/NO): NO